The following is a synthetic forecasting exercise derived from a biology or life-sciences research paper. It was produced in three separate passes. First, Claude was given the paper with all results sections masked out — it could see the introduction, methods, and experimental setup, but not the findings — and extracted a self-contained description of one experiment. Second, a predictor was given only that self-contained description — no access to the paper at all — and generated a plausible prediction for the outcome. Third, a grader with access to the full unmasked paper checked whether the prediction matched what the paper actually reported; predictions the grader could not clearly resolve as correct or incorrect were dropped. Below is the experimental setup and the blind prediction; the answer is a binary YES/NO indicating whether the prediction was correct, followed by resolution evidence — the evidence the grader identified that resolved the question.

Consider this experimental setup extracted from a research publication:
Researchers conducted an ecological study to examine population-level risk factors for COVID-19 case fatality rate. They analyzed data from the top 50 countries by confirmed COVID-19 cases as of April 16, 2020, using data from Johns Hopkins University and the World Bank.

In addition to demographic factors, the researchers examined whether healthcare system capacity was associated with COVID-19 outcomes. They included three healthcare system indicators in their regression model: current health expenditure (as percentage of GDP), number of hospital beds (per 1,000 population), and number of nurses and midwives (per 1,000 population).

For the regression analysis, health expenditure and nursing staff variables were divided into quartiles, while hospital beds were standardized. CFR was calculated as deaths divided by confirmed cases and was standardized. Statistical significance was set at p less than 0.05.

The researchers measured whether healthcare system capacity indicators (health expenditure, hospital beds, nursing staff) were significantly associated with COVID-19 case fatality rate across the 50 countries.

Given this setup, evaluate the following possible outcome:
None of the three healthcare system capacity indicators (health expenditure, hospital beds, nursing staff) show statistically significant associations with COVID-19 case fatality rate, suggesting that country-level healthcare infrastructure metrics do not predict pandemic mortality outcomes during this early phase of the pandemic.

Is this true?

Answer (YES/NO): YES